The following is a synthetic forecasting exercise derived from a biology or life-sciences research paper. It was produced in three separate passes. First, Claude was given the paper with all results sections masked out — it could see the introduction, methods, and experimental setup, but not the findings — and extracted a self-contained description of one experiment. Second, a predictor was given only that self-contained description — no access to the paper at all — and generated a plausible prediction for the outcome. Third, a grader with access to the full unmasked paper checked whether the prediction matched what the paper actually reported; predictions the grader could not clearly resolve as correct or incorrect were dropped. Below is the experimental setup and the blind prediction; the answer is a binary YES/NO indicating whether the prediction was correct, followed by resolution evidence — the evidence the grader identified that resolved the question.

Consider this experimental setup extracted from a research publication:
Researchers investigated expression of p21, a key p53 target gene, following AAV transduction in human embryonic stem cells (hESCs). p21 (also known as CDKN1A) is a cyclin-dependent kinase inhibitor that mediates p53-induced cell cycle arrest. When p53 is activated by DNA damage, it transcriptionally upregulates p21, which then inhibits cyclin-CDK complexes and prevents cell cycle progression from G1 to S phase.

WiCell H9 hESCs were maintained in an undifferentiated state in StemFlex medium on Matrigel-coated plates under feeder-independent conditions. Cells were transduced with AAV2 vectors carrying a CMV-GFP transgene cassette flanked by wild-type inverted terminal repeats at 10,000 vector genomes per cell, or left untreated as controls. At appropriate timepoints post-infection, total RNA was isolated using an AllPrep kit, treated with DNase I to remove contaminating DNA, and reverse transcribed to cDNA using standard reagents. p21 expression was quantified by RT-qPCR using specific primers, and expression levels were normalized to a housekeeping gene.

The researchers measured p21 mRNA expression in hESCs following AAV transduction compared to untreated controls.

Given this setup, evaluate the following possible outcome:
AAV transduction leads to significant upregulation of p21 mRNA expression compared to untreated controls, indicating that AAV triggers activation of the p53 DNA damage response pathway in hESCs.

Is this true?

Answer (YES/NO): YES